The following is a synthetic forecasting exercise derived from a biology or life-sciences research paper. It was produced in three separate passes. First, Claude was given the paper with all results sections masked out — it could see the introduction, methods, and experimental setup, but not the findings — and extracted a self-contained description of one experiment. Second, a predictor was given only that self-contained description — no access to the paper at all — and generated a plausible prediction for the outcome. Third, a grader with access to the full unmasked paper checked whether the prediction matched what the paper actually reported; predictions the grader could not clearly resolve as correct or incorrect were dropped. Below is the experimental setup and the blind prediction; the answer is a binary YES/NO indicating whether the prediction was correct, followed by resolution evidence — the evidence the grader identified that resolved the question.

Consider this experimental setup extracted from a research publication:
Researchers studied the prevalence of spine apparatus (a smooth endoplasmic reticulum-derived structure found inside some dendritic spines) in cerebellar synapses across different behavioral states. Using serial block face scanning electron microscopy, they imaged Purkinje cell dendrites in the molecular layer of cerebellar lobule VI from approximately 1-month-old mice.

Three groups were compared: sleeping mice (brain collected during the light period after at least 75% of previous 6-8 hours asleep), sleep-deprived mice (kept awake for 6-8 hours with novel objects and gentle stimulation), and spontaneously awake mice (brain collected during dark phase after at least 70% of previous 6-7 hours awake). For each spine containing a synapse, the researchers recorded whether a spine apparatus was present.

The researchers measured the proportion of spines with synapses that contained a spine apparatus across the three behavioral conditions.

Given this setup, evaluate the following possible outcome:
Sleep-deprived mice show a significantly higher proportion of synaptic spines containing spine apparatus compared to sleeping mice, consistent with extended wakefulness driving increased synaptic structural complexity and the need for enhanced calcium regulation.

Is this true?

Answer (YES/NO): NO